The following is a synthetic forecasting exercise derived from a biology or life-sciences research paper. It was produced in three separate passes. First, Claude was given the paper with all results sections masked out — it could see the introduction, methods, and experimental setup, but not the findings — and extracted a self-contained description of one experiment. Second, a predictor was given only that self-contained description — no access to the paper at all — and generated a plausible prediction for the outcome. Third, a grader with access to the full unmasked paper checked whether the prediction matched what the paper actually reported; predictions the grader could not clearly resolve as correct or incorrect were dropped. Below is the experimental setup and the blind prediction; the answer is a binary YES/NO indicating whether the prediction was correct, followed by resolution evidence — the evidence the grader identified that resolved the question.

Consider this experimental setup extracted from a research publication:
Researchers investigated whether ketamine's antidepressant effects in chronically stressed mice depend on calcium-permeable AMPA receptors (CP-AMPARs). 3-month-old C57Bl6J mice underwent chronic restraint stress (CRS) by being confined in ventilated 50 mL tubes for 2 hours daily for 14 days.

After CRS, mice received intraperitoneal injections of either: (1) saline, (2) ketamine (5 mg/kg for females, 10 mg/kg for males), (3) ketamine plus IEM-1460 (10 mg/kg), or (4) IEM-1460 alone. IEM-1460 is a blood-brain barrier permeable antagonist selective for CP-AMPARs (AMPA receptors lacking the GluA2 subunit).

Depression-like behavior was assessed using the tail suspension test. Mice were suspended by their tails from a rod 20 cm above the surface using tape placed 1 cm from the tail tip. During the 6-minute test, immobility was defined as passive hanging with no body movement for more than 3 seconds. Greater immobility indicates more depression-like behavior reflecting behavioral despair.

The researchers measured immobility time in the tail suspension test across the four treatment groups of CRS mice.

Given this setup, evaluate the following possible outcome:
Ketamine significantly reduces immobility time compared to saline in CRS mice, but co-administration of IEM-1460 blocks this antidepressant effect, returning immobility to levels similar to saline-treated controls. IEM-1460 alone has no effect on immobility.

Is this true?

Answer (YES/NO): NO